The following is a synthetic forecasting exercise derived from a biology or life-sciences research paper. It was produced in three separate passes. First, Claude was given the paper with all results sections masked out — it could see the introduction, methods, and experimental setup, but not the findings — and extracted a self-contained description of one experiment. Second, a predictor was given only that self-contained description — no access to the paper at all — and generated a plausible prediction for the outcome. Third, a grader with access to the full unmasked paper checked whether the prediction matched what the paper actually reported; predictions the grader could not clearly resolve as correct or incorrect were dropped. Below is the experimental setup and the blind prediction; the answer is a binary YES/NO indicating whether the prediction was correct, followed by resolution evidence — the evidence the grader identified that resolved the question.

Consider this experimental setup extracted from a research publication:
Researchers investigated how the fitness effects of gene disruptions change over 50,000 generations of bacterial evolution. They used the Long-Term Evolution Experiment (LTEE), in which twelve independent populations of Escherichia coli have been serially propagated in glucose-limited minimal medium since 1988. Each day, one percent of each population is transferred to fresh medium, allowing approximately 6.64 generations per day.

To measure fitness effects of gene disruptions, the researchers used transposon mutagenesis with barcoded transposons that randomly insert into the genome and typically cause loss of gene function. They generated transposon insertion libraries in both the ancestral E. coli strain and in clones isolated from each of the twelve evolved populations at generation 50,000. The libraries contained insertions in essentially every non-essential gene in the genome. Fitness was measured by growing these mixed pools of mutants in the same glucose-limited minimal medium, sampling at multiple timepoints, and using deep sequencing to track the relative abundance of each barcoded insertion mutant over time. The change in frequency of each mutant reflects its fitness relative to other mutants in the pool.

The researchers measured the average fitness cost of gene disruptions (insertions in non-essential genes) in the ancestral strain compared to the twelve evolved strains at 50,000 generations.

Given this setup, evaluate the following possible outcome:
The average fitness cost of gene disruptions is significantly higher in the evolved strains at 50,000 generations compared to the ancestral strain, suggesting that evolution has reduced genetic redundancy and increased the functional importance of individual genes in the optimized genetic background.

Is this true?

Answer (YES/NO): NO